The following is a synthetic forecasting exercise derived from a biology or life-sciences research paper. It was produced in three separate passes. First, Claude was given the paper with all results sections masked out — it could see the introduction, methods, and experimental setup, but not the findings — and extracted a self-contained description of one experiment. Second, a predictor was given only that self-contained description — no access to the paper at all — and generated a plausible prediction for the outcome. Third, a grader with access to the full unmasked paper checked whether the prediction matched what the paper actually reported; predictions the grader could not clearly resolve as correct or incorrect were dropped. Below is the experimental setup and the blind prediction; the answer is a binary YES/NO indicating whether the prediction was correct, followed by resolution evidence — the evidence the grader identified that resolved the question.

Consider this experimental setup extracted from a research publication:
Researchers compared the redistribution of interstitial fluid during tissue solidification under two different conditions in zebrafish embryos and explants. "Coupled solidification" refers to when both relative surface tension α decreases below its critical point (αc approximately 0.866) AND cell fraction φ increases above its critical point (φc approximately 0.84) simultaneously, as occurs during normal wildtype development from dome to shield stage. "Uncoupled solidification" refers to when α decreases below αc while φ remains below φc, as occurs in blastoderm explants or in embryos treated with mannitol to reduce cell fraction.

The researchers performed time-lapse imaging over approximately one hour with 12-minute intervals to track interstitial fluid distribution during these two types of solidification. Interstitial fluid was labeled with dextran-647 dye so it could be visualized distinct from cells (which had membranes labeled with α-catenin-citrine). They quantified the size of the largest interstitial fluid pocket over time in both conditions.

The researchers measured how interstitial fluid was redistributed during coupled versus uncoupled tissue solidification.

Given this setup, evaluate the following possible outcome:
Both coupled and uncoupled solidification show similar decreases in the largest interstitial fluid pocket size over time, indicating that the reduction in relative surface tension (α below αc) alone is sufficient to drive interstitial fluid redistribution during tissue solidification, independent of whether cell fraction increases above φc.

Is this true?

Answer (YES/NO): NO